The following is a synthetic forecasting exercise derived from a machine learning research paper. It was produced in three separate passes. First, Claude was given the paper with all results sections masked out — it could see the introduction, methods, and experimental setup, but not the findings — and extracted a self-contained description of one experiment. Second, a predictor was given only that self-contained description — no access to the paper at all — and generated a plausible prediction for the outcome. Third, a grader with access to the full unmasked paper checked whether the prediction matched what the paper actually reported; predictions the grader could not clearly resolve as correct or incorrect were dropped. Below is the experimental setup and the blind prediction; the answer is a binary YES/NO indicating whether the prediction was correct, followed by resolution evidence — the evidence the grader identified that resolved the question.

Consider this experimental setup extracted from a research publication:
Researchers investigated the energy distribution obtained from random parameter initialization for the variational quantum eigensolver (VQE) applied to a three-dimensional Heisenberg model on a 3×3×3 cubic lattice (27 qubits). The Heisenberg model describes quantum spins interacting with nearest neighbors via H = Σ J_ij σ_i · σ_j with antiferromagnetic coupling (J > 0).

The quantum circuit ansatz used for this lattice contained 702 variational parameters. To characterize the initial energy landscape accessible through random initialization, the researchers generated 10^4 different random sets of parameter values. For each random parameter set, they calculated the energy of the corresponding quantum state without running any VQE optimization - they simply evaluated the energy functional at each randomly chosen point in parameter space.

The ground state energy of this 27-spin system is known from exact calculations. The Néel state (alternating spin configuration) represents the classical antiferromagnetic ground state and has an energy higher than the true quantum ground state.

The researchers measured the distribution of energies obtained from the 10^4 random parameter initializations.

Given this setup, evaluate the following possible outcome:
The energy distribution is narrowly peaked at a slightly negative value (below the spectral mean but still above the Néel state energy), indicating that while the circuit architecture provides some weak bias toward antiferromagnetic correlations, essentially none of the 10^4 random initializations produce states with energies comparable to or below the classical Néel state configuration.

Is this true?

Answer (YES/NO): NO